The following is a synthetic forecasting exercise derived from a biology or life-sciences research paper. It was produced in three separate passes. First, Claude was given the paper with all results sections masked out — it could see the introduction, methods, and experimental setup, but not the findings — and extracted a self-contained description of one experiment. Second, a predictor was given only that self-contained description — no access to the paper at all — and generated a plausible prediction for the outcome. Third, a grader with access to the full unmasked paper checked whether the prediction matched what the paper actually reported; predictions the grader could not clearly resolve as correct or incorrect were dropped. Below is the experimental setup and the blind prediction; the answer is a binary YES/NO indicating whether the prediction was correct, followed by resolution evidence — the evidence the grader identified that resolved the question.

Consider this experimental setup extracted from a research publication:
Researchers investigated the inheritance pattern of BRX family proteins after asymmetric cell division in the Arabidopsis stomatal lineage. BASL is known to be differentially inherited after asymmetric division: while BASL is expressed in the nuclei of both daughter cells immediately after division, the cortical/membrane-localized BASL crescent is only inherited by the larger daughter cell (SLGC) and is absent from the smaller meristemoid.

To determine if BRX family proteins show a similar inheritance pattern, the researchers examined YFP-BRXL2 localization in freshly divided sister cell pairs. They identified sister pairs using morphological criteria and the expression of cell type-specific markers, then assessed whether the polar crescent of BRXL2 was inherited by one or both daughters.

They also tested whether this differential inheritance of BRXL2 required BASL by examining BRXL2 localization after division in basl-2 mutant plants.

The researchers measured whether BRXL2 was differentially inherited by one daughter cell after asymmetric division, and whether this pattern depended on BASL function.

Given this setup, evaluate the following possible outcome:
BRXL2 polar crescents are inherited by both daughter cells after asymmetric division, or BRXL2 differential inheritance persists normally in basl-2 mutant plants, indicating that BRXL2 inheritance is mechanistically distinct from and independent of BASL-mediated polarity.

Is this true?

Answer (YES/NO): NO